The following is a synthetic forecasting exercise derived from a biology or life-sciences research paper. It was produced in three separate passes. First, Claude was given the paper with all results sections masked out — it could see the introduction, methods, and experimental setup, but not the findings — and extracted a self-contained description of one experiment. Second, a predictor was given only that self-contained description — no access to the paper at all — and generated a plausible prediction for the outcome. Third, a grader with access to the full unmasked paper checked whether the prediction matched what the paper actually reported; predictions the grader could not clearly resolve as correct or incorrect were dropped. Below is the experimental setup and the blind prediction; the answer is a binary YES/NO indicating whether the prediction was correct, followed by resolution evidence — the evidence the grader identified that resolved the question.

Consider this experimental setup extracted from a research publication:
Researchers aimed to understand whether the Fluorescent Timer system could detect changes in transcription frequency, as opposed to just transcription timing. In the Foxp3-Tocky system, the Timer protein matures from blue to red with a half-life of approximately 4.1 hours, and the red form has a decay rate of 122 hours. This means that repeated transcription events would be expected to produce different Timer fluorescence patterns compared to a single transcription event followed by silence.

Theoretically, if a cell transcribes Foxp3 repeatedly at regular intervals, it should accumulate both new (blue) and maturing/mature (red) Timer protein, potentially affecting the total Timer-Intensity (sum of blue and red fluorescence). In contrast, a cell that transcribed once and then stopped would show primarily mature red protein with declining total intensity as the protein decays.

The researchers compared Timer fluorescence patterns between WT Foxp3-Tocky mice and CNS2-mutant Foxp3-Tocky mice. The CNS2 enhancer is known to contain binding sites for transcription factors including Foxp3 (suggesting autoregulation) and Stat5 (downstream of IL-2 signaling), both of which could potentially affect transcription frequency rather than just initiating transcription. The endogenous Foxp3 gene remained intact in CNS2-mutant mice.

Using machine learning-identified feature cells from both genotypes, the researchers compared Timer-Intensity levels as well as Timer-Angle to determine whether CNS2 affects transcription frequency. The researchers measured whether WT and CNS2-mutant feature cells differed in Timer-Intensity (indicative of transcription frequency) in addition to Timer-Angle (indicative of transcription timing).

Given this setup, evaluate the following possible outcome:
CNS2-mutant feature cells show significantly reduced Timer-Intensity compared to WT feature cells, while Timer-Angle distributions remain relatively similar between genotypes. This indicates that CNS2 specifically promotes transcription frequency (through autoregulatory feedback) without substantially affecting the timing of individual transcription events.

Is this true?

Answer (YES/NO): NO